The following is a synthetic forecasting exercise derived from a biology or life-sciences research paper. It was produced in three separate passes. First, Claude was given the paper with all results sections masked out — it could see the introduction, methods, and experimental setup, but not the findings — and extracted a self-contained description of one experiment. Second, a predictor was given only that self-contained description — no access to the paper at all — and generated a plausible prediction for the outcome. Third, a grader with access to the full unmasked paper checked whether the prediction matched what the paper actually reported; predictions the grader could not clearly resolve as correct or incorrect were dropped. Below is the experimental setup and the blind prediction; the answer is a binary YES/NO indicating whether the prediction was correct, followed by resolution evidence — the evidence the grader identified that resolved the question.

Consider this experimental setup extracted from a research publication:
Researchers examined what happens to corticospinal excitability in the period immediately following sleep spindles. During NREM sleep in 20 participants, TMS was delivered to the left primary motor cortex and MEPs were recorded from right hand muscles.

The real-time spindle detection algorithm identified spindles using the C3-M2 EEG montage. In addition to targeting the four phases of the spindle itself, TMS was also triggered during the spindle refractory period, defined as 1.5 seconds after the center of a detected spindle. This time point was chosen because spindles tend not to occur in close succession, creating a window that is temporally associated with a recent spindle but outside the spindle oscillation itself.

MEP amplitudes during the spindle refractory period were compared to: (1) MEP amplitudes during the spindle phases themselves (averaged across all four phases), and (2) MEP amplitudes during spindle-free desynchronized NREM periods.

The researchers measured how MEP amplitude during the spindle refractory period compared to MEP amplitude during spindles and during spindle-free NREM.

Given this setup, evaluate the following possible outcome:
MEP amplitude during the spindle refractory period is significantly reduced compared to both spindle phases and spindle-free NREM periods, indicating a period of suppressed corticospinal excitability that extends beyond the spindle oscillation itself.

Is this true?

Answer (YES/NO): NO